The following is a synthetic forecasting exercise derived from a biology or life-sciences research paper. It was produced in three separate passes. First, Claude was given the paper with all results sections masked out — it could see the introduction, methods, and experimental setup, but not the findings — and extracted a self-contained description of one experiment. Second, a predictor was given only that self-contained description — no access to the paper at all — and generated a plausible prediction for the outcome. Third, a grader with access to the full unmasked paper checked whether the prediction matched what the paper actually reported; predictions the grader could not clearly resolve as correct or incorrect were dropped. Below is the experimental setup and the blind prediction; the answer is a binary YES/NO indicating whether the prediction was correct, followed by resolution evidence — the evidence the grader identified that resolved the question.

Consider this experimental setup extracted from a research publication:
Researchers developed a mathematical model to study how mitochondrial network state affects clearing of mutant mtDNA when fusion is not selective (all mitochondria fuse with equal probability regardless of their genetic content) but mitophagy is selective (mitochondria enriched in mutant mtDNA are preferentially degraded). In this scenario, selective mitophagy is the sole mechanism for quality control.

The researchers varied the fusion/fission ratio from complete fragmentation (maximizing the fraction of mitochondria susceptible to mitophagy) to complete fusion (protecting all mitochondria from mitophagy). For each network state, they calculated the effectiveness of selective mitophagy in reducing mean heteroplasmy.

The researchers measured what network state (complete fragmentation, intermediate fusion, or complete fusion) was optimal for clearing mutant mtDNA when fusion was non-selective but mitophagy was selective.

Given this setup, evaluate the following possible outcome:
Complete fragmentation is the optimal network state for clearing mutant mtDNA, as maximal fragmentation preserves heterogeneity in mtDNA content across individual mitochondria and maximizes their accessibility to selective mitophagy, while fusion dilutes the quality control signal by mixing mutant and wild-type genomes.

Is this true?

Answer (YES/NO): YES